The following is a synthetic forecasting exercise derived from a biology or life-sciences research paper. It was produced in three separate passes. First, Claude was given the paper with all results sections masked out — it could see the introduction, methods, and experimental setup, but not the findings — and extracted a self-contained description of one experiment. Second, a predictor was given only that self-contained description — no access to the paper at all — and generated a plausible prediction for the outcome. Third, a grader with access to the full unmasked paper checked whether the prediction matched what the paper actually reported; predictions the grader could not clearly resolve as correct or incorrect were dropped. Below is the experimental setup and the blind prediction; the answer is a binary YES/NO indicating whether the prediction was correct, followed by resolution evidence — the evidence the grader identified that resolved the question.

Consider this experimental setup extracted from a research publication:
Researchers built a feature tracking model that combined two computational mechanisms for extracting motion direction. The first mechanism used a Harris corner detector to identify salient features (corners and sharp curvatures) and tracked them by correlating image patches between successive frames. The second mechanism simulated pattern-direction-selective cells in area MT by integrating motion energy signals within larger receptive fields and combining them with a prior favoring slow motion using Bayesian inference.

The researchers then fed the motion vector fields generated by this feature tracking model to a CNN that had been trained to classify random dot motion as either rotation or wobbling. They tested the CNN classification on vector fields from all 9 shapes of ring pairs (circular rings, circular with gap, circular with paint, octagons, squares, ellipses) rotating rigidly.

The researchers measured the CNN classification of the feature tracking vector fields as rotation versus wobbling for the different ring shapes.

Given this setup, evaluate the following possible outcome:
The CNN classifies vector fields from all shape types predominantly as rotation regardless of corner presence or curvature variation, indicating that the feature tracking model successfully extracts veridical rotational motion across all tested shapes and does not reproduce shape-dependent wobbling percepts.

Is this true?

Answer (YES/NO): YES